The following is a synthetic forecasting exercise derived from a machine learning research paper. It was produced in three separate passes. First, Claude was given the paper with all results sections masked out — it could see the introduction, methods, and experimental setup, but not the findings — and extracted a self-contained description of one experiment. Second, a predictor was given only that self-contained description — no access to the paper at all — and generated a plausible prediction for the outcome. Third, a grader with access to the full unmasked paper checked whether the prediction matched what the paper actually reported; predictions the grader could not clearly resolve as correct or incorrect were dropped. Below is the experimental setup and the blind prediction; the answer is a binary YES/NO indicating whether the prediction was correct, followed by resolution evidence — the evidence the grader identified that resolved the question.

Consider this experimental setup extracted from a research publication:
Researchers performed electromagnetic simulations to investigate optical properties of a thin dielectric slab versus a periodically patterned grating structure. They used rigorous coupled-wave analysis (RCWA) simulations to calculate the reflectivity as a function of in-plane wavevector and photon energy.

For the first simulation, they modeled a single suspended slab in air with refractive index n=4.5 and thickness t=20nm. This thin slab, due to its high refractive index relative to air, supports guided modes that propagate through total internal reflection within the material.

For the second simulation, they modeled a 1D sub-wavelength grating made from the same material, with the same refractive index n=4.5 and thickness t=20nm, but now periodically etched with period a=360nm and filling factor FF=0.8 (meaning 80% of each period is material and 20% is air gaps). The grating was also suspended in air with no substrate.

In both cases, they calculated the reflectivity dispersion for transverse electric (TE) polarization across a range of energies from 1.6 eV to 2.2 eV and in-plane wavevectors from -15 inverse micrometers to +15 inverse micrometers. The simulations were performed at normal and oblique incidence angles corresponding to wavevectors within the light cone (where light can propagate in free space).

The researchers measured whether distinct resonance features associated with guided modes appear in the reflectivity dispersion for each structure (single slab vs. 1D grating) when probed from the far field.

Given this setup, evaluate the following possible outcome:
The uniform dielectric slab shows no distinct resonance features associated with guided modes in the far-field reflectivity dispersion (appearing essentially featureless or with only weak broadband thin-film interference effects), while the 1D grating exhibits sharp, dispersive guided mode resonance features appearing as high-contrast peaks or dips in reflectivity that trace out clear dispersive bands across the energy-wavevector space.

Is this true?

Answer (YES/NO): YES